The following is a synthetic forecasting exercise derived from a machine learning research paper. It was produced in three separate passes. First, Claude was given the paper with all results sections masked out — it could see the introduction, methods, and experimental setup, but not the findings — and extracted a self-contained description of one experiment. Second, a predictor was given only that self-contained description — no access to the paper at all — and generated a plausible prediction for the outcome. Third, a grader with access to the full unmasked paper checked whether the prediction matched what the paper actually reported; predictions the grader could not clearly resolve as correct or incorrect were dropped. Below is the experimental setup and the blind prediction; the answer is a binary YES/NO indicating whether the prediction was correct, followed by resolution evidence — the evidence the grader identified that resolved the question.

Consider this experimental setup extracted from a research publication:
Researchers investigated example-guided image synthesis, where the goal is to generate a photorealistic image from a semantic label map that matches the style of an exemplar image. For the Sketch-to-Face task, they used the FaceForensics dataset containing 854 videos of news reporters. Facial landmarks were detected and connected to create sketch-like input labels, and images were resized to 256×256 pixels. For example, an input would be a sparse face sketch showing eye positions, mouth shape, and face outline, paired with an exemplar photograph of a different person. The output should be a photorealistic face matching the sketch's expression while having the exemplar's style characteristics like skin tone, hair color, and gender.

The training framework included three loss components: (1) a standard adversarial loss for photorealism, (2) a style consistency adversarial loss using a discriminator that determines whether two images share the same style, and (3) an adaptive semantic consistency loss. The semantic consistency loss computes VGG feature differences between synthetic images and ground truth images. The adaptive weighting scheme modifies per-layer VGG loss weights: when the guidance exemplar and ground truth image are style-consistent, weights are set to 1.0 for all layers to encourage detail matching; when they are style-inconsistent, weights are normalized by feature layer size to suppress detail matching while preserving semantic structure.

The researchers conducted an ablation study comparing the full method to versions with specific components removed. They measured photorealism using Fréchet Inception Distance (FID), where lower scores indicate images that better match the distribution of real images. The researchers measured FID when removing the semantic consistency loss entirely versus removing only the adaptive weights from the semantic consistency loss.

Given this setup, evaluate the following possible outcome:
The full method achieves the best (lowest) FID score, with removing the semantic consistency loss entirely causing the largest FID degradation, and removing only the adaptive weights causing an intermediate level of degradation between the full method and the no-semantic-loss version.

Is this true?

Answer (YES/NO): YES